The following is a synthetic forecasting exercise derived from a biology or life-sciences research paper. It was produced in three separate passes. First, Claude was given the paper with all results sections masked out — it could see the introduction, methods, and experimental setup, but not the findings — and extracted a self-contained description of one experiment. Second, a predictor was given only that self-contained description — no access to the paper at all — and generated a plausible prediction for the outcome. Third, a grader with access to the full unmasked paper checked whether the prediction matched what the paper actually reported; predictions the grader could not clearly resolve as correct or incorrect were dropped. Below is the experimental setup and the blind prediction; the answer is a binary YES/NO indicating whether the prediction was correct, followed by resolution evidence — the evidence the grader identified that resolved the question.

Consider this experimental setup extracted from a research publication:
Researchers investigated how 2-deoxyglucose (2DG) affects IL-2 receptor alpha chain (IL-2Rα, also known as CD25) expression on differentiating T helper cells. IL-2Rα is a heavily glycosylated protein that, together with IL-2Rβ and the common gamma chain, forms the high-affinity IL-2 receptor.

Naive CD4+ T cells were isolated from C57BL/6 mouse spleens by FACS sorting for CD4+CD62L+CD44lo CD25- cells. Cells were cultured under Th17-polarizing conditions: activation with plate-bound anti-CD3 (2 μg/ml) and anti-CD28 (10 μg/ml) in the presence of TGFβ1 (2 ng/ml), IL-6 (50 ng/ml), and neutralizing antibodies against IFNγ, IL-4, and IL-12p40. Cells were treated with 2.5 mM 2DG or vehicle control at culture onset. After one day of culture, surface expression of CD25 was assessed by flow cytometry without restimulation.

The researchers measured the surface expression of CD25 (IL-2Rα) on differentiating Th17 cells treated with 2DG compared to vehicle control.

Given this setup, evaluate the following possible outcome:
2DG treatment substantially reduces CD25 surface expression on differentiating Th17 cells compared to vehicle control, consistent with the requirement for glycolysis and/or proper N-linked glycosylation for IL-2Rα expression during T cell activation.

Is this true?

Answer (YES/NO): YES